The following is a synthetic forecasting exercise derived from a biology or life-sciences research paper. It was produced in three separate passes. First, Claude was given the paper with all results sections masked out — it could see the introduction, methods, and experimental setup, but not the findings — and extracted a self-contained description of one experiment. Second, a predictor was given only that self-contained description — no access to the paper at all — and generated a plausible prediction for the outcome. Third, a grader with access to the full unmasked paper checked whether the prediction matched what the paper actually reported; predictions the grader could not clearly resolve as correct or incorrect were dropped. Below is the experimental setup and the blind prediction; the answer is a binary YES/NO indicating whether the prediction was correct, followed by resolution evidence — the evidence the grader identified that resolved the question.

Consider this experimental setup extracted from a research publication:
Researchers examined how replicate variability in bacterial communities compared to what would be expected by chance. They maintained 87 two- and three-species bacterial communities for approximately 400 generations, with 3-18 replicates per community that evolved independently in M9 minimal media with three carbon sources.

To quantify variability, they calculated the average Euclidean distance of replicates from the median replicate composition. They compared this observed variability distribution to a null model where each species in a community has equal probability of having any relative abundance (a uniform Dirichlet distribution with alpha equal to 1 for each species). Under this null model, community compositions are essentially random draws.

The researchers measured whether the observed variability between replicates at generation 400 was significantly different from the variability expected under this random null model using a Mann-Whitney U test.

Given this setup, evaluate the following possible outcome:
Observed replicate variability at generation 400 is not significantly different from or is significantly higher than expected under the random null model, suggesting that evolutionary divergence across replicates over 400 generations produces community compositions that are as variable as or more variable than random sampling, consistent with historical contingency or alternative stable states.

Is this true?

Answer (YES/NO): NO